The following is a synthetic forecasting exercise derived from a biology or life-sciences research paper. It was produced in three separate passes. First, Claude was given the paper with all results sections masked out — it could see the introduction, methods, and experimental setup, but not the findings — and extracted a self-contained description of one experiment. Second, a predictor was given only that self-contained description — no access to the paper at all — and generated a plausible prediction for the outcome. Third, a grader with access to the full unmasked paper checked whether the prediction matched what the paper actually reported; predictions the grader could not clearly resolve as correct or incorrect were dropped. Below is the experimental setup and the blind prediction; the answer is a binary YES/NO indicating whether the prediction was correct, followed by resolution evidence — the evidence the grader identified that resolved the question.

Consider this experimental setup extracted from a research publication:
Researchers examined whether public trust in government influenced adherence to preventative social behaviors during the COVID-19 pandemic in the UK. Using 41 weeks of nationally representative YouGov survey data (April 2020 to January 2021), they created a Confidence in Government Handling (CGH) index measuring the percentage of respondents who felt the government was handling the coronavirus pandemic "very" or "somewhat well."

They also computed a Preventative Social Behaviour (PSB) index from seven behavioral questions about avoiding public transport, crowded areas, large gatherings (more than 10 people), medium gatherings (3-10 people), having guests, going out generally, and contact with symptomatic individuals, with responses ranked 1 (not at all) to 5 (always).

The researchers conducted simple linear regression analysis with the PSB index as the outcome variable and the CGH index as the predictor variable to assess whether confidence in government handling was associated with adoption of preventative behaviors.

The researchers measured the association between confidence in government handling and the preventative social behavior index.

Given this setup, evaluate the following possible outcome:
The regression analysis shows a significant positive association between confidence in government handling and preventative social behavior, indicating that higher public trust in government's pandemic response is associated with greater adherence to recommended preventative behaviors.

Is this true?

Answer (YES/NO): YES